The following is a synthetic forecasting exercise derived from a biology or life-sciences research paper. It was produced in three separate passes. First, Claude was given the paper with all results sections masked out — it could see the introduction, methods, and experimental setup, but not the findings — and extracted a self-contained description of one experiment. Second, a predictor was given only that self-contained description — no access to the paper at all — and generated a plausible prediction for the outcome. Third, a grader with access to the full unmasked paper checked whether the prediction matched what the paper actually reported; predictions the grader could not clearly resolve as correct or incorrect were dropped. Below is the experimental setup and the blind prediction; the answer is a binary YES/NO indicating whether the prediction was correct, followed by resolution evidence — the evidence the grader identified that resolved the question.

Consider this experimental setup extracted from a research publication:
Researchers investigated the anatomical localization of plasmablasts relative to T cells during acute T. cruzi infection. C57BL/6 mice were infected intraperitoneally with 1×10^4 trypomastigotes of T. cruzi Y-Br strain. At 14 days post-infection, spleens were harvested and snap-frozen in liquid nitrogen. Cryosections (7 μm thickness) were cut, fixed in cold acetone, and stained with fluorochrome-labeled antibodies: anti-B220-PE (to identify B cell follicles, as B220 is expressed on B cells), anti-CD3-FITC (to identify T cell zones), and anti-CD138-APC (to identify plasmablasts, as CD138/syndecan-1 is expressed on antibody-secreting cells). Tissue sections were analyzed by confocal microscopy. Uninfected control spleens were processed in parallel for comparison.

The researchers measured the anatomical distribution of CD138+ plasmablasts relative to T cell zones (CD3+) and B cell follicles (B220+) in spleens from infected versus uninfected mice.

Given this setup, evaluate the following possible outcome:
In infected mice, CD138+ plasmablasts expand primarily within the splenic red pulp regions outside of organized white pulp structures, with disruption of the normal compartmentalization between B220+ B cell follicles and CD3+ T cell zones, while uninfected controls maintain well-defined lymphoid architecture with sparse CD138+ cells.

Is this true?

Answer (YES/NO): NO